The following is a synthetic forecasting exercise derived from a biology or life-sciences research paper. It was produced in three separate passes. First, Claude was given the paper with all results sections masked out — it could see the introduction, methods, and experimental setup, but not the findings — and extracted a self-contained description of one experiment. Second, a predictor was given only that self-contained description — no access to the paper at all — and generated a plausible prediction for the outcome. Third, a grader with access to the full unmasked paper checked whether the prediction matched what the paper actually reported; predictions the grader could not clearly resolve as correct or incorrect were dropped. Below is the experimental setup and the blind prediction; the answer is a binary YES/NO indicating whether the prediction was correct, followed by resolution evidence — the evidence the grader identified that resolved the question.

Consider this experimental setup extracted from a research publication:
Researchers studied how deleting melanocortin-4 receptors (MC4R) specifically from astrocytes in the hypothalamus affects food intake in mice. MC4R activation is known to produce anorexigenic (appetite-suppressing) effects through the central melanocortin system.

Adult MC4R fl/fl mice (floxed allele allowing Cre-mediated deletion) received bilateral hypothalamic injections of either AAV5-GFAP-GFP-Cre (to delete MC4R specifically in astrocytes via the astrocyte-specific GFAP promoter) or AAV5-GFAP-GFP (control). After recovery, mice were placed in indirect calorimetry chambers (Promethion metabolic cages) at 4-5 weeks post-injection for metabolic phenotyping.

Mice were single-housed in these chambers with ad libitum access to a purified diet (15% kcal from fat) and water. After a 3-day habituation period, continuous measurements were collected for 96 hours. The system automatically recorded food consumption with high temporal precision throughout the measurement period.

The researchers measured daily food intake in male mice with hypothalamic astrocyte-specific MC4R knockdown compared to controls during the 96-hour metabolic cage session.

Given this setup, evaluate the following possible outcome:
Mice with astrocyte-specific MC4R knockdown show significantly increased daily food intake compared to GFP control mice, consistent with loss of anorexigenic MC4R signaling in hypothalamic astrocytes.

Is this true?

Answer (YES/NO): YES